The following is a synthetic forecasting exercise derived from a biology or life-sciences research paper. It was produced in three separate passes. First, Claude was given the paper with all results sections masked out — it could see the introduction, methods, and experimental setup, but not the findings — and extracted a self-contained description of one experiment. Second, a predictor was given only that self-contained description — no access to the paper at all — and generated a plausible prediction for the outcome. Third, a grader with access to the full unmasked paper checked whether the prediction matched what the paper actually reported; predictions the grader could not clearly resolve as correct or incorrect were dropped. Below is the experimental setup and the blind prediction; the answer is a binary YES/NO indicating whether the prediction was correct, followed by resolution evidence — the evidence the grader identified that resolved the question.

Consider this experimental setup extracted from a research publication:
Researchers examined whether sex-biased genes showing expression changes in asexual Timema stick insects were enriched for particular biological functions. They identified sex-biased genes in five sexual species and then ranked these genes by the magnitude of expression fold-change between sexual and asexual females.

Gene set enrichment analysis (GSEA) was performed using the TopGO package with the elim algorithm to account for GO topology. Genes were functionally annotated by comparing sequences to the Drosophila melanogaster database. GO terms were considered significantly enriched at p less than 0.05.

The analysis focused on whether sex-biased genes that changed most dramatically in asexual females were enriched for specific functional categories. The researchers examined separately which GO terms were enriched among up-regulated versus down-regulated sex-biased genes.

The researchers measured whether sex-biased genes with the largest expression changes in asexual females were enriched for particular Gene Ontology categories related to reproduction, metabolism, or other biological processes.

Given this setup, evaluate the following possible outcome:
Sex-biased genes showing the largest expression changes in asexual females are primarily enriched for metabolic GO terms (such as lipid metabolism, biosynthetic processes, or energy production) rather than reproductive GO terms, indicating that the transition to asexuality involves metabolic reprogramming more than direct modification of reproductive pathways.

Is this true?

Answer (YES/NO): NO